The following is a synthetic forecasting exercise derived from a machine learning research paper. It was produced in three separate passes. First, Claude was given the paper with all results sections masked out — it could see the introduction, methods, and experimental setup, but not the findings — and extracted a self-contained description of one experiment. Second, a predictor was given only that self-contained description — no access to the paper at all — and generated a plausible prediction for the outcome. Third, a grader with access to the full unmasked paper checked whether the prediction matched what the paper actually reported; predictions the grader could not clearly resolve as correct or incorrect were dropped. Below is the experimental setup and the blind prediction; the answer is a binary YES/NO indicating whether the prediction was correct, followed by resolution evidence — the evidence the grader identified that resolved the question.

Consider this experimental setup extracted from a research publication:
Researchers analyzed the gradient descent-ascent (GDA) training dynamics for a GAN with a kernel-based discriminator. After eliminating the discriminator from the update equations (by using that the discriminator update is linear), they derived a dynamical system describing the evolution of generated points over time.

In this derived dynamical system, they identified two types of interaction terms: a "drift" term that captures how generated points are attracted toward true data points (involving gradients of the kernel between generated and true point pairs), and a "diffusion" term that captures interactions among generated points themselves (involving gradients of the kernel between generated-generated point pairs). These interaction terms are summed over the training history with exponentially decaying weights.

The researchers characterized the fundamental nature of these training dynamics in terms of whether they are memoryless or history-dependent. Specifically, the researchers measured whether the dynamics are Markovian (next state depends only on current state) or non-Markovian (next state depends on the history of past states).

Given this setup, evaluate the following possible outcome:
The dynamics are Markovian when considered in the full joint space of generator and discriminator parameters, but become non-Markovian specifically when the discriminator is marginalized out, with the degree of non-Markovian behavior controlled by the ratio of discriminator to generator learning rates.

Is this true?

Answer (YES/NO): NO